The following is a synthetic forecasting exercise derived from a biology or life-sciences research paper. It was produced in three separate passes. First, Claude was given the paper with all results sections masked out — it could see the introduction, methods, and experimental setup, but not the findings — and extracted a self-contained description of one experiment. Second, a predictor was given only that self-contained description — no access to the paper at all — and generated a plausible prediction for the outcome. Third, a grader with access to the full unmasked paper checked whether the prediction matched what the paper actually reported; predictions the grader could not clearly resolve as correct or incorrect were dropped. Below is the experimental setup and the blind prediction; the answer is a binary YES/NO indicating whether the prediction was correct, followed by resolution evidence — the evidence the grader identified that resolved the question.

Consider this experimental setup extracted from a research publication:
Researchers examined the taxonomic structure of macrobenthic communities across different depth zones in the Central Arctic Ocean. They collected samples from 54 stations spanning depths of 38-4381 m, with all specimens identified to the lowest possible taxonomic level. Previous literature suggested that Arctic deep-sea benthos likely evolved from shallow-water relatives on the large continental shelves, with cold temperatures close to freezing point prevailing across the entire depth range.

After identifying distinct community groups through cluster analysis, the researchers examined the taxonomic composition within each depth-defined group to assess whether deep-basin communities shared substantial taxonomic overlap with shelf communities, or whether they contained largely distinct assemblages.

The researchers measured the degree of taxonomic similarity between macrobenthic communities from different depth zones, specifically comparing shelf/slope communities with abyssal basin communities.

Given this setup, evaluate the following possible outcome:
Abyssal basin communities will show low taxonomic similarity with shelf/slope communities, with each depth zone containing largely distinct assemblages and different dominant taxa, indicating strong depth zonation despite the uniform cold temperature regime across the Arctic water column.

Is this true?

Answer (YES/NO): YES